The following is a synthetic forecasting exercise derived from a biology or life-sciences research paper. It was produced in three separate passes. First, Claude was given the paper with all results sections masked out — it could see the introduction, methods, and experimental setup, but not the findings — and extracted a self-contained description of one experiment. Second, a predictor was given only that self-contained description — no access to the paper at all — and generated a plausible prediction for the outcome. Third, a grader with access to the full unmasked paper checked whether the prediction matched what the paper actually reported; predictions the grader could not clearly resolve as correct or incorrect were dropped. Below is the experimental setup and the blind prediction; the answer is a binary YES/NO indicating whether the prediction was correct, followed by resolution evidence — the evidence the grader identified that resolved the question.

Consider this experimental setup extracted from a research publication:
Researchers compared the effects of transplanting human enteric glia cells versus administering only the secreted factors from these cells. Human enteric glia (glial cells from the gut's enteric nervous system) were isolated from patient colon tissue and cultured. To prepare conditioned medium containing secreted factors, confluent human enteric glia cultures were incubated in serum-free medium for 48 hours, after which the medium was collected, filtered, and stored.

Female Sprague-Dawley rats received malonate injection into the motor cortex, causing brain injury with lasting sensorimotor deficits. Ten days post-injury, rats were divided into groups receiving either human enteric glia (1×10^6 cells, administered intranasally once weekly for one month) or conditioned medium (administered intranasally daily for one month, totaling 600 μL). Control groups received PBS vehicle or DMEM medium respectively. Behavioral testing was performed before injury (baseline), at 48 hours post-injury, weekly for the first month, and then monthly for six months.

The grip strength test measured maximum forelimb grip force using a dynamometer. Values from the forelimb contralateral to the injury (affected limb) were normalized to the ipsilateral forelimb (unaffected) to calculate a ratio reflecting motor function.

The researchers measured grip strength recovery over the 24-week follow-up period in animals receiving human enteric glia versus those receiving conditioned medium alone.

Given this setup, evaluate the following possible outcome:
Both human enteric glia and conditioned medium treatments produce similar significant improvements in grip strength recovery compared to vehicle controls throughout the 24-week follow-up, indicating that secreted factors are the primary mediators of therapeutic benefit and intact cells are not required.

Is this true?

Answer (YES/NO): NO